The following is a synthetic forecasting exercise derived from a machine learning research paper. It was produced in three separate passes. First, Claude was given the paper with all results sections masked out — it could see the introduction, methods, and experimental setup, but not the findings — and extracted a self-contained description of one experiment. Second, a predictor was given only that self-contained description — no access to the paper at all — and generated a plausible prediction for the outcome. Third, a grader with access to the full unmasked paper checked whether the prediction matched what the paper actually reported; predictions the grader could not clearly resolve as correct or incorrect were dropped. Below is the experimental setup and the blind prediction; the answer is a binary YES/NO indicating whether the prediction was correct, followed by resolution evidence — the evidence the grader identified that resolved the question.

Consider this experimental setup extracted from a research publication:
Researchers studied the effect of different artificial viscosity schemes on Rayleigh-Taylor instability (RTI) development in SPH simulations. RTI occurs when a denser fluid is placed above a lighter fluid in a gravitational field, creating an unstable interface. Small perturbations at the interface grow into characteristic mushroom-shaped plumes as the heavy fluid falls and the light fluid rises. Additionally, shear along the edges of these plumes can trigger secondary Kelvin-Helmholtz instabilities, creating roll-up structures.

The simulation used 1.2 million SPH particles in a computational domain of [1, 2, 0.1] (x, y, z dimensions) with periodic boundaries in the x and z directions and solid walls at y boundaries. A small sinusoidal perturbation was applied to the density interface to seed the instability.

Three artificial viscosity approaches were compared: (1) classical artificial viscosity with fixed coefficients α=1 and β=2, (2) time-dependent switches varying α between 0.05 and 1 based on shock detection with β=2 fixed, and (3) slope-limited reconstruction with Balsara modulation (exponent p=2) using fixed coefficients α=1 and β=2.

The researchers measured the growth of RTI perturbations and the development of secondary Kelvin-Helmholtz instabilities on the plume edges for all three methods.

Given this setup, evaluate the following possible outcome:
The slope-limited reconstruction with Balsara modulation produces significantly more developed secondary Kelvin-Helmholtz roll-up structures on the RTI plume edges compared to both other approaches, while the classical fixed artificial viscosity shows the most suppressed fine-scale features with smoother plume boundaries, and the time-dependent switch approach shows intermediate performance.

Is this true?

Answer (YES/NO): NO